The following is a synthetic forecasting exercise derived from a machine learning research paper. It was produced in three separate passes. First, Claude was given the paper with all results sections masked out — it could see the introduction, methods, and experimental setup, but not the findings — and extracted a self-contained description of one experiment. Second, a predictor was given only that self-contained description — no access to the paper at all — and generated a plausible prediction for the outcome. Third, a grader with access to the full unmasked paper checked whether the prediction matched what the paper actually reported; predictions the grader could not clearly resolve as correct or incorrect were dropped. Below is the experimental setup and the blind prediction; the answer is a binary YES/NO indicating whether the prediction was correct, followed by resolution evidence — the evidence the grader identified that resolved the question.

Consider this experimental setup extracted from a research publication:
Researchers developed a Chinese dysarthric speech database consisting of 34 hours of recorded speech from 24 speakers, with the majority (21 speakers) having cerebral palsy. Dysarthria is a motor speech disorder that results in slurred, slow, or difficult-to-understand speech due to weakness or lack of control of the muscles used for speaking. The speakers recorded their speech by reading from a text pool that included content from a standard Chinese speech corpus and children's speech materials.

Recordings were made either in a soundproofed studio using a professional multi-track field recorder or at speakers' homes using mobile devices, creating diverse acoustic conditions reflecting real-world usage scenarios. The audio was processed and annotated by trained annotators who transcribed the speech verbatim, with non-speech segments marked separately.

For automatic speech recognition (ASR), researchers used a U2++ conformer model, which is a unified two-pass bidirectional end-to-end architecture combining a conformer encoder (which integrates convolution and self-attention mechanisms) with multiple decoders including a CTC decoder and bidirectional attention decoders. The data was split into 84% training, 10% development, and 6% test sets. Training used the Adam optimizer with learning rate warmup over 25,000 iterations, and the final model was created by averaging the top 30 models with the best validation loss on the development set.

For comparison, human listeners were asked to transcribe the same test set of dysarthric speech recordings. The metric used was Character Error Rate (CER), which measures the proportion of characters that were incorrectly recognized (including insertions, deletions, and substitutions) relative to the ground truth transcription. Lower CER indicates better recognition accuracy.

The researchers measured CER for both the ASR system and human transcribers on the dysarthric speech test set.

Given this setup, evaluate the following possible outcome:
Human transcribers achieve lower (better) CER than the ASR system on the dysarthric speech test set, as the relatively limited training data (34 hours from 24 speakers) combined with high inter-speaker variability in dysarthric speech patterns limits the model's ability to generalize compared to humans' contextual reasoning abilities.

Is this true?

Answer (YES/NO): NO